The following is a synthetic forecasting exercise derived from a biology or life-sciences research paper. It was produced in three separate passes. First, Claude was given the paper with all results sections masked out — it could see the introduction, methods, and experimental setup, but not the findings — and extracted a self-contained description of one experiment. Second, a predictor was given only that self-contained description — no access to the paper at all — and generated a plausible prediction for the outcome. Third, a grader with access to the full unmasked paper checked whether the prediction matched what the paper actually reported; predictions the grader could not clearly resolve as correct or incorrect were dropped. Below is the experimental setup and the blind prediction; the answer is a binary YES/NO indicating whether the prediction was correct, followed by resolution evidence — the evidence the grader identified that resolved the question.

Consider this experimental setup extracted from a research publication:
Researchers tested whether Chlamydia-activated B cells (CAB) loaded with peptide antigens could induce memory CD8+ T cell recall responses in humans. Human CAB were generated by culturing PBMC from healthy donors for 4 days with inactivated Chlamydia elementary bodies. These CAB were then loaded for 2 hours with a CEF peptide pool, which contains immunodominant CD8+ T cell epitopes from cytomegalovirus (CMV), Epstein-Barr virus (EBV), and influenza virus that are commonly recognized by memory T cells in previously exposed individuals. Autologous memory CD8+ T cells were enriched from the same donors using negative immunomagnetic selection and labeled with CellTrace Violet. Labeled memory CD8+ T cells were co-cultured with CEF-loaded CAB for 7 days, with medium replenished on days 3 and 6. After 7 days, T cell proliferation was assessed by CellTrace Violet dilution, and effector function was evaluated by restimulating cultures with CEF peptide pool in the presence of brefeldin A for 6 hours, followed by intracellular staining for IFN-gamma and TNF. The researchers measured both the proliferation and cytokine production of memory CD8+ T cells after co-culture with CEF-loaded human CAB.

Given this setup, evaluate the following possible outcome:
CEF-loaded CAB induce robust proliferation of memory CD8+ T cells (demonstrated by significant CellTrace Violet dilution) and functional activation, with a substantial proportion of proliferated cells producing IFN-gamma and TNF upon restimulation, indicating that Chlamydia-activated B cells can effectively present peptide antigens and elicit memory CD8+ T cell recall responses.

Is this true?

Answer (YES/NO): YES